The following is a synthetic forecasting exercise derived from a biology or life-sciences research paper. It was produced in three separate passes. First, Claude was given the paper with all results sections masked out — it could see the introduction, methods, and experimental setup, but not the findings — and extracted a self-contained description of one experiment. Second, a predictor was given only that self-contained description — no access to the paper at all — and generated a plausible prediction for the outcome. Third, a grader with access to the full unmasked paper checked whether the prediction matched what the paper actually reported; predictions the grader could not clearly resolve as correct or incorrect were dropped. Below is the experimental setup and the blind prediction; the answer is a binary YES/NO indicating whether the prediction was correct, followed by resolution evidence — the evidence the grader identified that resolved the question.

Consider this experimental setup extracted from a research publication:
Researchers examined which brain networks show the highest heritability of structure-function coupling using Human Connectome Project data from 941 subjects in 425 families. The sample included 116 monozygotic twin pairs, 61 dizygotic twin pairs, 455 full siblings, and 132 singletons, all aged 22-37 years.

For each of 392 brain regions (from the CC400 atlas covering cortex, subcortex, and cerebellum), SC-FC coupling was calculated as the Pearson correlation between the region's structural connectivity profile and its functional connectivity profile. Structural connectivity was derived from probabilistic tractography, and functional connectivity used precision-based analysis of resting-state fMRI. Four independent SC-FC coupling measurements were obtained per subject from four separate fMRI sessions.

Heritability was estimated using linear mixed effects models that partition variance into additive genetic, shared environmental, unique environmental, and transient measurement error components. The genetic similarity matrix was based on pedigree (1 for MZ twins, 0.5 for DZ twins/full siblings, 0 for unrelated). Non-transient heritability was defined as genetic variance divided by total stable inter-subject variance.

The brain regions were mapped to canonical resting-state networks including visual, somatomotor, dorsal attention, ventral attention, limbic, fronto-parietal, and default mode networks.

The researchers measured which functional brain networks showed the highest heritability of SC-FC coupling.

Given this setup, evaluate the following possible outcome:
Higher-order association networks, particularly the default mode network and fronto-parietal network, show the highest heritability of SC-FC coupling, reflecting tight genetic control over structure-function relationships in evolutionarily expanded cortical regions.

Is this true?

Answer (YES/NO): NO